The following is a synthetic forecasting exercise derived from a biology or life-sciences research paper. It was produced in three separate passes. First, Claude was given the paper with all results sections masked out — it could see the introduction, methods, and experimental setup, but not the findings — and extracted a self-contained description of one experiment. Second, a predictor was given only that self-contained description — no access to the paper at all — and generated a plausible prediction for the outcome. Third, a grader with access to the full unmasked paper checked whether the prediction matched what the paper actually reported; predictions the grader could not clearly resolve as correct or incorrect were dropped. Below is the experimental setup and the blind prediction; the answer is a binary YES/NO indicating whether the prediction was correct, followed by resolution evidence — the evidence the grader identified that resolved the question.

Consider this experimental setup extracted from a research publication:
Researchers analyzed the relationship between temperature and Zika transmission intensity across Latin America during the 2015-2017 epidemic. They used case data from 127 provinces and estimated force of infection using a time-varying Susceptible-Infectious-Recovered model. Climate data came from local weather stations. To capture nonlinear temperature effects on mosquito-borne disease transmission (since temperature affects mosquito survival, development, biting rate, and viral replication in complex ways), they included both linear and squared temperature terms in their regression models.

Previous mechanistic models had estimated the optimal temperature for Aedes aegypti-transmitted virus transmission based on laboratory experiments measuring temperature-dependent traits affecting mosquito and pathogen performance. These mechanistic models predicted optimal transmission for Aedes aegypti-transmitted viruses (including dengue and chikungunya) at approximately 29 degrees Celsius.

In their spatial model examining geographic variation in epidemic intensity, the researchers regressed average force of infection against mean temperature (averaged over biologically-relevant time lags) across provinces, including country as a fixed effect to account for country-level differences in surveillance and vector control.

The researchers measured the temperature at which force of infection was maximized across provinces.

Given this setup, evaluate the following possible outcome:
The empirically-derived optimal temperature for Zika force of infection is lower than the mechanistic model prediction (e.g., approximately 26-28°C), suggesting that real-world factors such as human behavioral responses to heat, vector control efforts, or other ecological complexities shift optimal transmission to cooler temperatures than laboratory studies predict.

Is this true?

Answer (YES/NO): NO